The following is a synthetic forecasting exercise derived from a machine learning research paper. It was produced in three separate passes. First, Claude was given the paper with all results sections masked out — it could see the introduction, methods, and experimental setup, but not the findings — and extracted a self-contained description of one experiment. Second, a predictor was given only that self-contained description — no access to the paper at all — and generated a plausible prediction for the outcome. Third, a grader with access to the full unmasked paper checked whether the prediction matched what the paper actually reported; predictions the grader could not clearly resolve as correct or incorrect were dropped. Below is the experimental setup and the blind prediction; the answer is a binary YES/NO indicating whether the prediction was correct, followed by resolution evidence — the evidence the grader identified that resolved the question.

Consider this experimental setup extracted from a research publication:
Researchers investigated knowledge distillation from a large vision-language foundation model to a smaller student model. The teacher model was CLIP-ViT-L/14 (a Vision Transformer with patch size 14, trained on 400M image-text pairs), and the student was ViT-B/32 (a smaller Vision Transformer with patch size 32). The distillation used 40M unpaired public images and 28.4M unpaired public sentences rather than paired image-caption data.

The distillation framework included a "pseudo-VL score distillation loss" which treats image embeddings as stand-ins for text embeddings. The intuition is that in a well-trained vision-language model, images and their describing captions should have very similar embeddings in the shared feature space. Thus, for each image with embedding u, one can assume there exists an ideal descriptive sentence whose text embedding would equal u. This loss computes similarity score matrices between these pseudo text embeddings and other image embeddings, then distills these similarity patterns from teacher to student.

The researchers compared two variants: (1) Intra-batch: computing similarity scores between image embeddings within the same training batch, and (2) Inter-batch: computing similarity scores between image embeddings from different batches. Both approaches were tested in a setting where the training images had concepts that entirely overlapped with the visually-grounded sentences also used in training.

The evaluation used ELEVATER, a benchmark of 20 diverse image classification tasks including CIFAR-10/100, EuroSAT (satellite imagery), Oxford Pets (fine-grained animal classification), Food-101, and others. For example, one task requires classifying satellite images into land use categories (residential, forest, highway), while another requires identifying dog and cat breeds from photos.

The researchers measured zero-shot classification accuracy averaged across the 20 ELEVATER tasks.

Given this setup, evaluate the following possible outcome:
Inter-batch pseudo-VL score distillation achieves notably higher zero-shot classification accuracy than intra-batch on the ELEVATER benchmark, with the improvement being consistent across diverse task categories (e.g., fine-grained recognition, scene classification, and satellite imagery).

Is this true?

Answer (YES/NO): NO